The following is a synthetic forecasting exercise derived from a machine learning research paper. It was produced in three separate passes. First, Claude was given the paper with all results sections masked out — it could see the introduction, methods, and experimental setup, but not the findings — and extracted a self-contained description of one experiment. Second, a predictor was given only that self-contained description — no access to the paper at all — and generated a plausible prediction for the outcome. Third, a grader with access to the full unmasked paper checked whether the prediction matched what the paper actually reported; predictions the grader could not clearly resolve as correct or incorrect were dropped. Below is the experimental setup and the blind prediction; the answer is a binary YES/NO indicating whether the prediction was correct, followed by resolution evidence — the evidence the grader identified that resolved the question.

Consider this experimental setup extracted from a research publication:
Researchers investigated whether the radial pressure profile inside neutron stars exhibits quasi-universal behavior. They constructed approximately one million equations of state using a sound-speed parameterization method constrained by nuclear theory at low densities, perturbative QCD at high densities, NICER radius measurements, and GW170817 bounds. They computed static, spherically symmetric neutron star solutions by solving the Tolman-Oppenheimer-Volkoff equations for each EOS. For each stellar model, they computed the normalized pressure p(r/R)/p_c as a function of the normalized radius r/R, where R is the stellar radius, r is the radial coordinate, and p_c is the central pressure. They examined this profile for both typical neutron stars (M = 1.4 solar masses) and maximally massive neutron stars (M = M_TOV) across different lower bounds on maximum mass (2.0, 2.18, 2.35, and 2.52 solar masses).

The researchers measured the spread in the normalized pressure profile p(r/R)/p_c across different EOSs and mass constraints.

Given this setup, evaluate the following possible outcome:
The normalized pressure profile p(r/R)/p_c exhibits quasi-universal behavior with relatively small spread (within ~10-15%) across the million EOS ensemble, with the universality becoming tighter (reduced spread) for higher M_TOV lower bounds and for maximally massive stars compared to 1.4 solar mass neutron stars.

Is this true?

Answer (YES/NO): NO